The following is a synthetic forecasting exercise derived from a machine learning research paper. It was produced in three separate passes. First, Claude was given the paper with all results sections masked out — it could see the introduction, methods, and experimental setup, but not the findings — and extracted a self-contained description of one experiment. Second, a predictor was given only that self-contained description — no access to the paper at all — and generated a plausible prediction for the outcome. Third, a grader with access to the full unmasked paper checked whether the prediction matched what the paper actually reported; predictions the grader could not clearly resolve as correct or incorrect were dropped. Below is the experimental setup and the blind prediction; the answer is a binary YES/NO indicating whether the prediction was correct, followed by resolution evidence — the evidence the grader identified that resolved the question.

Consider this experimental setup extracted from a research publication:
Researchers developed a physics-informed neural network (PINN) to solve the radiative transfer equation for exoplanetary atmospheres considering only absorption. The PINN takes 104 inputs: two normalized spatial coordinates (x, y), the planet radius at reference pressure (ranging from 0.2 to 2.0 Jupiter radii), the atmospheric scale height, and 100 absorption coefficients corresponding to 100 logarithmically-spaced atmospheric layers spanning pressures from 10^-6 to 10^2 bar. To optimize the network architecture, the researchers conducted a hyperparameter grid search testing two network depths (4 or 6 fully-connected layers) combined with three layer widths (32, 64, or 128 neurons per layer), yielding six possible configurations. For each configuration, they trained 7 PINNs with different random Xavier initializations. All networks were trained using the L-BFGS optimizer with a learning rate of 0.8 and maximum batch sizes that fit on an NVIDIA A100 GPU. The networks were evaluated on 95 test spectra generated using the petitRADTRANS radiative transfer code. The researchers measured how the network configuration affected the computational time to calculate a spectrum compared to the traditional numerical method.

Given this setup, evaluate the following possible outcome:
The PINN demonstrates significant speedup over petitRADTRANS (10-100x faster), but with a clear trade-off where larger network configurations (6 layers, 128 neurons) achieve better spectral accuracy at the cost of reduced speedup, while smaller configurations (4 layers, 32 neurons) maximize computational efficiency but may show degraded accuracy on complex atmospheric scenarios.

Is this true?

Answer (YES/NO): NO